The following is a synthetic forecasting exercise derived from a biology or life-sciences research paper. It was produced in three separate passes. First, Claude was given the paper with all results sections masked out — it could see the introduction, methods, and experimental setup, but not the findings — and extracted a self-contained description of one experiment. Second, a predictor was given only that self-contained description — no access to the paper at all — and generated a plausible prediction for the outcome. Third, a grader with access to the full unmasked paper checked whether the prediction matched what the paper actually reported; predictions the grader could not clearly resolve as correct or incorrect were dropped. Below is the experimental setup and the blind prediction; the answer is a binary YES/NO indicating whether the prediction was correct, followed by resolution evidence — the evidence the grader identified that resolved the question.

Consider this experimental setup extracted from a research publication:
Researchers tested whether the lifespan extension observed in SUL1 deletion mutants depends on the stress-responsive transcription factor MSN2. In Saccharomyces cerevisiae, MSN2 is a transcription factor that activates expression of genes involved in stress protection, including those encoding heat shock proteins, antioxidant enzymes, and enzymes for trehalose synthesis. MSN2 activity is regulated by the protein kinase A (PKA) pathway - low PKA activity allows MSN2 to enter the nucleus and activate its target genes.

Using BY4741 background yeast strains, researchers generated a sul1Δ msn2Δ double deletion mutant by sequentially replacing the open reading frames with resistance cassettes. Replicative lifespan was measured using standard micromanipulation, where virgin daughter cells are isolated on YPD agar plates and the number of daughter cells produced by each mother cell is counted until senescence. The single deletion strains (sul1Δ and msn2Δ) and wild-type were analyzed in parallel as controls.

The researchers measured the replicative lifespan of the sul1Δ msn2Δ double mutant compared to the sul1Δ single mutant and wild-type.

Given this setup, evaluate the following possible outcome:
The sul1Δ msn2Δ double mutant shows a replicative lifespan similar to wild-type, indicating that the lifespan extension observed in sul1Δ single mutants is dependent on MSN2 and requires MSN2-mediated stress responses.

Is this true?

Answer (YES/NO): NO